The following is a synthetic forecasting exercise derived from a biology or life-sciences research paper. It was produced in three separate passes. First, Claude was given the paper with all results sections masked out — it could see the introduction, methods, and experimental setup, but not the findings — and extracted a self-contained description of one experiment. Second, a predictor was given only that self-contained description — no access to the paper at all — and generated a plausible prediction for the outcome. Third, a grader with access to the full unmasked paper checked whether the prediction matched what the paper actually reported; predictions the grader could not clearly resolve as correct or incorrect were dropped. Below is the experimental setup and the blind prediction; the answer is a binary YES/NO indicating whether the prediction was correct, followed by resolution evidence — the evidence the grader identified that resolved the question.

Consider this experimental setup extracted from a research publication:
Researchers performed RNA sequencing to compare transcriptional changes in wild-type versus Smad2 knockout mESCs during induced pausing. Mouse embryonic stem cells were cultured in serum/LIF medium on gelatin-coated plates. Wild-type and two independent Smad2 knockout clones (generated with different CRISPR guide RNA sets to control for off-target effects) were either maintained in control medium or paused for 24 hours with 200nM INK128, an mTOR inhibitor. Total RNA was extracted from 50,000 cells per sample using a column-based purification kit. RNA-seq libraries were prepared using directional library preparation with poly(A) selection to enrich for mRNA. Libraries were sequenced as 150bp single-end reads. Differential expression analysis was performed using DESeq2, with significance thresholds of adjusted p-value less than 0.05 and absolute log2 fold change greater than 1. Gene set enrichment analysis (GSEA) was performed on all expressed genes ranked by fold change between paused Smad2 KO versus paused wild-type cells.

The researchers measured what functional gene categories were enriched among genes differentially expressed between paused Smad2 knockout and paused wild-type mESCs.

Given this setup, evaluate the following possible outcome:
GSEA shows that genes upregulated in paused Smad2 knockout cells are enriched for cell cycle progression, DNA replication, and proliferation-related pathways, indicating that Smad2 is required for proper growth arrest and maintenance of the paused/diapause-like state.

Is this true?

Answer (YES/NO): NO